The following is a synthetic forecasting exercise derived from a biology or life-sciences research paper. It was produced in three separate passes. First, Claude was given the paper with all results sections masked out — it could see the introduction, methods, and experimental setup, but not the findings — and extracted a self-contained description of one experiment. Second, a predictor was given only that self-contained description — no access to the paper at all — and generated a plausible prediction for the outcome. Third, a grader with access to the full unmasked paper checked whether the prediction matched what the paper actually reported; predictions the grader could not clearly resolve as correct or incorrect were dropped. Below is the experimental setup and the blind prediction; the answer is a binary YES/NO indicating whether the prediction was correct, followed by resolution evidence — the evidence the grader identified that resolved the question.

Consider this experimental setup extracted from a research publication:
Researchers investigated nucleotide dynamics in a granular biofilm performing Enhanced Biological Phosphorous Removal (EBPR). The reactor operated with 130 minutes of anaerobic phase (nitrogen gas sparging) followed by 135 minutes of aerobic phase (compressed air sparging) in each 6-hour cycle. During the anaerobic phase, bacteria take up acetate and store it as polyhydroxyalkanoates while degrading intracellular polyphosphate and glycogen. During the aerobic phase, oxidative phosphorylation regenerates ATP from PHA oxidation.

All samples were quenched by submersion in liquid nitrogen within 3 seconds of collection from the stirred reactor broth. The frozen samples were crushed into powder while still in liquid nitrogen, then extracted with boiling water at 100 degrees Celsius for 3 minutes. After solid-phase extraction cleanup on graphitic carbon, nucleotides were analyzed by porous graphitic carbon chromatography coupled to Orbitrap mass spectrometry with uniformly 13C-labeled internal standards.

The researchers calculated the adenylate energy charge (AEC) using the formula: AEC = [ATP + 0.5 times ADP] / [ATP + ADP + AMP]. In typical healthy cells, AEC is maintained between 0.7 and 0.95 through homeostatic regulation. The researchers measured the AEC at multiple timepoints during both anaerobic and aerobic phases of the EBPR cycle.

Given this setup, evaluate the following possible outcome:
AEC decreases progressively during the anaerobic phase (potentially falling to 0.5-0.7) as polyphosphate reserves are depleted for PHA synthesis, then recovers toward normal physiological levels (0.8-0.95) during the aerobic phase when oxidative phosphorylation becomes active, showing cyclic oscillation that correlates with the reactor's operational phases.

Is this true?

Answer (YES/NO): NO